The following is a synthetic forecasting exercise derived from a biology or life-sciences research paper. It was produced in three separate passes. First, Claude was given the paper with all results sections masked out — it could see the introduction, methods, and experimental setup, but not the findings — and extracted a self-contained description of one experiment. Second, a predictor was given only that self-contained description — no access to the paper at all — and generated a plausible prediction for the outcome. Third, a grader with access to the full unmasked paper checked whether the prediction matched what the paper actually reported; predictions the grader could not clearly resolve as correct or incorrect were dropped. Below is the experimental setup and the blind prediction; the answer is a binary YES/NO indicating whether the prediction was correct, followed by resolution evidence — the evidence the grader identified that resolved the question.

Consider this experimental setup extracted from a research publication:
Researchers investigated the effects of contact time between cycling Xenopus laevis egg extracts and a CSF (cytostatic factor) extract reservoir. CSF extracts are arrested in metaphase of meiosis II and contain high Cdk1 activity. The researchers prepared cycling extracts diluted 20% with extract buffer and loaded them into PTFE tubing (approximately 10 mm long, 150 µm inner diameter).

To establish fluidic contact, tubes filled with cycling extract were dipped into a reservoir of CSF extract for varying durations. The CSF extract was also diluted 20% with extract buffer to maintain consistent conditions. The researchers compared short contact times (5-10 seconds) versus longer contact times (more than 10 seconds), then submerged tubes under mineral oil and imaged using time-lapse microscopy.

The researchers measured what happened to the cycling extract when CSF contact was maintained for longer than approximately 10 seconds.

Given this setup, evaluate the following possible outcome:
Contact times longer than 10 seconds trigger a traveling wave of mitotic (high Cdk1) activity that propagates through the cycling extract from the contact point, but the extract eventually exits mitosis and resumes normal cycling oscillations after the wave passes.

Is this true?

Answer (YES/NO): NO